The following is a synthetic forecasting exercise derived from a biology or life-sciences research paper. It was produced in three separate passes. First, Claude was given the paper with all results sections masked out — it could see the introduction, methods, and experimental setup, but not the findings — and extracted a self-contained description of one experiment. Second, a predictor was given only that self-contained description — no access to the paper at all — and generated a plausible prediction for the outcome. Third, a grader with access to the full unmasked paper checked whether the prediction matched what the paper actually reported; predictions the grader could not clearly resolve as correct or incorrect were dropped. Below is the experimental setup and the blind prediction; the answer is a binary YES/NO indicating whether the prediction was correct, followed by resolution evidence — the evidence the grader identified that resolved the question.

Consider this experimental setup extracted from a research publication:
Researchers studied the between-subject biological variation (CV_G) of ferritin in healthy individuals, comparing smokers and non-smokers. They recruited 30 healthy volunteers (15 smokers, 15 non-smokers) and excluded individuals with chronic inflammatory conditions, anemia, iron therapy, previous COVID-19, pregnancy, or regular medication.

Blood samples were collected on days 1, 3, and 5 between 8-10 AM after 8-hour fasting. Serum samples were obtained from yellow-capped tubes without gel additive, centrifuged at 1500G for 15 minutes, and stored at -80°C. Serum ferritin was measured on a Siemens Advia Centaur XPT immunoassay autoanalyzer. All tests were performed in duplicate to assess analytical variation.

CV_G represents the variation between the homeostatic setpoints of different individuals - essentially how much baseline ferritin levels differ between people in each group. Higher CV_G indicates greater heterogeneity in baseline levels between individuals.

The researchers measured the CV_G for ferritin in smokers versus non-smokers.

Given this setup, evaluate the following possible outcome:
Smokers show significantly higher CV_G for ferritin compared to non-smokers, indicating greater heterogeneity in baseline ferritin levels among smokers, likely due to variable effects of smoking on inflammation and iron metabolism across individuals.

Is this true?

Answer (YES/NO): NO